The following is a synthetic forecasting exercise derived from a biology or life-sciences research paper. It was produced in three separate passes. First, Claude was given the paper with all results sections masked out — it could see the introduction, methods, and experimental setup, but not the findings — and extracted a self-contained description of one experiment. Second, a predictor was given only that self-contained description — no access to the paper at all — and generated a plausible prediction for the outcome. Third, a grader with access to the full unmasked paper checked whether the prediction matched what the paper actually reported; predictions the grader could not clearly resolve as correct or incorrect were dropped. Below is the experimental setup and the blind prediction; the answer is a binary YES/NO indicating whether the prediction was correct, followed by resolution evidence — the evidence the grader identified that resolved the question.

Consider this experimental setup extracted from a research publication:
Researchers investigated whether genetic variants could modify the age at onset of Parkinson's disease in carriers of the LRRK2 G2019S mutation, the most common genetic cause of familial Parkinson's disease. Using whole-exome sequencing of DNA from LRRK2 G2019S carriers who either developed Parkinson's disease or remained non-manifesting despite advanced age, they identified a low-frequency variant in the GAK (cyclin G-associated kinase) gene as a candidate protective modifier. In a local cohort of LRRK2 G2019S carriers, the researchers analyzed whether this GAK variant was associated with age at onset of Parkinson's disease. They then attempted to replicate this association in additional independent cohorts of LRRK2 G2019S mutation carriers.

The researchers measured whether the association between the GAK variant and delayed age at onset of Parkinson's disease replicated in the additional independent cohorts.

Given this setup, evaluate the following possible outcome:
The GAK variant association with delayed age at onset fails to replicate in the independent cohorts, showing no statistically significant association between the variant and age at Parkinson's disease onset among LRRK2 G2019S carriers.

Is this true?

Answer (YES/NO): NO